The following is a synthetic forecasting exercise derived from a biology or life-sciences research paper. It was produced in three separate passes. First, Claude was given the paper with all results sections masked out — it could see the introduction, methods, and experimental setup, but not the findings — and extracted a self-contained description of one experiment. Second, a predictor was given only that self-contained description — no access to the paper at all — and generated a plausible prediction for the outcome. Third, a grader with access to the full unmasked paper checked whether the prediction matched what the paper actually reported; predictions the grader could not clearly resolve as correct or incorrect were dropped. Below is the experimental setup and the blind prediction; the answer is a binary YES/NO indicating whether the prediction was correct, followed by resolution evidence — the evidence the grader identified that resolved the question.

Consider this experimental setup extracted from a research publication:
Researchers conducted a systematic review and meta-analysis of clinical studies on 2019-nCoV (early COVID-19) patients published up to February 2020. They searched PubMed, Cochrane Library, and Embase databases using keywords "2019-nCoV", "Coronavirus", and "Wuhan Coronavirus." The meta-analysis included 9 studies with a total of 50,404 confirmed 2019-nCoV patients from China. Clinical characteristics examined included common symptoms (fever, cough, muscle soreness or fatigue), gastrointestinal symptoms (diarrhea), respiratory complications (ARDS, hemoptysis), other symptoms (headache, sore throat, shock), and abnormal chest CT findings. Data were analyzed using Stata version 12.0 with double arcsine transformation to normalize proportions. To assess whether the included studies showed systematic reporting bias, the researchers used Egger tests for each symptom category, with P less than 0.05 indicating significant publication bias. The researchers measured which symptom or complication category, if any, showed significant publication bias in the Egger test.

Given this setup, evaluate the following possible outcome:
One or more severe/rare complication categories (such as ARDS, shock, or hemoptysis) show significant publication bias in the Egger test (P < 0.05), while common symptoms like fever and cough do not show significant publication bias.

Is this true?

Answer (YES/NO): YES